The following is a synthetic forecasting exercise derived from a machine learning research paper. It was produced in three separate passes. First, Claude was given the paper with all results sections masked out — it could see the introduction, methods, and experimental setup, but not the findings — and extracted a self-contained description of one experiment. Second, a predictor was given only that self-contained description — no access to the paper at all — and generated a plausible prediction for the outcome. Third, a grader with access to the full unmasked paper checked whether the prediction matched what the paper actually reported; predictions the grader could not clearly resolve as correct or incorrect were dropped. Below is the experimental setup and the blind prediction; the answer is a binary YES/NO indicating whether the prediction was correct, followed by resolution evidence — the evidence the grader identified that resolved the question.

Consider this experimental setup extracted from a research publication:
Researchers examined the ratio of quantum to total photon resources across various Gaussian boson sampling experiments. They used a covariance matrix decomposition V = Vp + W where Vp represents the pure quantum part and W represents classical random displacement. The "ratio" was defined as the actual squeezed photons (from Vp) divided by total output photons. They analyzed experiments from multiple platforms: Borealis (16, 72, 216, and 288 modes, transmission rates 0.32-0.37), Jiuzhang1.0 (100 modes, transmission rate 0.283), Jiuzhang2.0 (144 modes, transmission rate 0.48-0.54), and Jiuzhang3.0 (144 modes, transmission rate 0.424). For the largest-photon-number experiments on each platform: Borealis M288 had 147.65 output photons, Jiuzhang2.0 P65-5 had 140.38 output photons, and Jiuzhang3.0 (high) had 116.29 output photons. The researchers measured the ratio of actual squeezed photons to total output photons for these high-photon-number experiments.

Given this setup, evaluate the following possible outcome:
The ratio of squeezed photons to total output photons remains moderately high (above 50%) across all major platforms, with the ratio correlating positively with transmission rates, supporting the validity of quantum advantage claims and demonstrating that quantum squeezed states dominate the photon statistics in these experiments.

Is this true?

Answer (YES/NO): NO